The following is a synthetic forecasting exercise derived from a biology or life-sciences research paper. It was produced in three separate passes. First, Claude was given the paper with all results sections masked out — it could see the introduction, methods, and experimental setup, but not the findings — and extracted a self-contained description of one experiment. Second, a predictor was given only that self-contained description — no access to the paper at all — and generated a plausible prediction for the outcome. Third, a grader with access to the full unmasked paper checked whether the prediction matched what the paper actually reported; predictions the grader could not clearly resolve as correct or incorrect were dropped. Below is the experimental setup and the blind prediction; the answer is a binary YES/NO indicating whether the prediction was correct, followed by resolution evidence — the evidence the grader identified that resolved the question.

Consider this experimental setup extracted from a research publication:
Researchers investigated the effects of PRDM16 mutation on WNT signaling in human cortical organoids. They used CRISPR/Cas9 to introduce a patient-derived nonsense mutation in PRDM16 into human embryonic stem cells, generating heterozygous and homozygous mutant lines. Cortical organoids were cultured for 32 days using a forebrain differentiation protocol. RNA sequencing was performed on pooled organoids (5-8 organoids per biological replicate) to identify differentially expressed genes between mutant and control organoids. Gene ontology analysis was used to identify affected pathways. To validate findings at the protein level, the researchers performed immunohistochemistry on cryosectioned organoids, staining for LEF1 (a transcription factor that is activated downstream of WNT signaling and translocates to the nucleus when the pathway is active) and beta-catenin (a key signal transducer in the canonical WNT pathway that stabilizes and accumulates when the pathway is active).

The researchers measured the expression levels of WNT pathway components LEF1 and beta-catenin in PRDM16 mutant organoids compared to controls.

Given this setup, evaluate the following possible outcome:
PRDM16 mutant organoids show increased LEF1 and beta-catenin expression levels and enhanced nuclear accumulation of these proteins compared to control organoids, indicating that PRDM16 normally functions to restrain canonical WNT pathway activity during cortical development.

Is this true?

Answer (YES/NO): YES